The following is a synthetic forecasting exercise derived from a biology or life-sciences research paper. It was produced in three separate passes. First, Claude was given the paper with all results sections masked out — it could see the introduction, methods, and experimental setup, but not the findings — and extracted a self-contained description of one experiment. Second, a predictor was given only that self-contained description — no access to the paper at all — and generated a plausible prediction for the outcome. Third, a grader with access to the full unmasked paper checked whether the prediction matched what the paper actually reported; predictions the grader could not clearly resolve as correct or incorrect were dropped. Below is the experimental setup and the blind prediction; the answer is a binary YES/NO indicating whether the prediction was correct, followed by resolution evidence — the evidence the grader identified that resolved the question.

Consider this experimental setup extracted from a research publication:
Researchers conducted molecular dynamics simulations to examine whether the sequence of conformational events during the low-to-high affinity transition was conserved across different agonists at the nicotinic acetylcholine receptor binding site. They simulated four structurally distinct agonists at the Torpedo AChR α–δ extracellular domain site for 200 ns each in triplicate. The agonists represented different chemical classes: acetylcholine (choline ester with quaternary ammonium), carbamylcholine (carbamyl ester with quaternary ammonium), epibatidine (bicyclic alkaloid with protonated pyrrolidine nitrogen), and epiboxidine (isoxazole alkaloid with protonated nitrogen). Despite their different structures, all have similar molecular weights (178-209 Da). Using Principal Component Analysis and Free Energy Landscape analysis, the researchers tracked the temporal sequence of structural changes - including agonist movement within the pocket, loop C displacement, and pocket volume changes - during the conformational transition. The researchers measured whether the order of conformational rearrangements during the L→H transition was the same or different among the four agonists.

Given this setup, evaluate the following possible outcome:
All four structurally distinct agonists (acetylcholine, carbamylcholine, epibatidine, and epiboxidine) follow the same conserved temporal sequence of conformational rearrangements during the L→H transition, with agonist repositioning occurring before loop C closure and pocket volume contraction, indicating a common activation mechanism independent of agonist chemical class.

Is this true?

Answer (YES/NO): YES